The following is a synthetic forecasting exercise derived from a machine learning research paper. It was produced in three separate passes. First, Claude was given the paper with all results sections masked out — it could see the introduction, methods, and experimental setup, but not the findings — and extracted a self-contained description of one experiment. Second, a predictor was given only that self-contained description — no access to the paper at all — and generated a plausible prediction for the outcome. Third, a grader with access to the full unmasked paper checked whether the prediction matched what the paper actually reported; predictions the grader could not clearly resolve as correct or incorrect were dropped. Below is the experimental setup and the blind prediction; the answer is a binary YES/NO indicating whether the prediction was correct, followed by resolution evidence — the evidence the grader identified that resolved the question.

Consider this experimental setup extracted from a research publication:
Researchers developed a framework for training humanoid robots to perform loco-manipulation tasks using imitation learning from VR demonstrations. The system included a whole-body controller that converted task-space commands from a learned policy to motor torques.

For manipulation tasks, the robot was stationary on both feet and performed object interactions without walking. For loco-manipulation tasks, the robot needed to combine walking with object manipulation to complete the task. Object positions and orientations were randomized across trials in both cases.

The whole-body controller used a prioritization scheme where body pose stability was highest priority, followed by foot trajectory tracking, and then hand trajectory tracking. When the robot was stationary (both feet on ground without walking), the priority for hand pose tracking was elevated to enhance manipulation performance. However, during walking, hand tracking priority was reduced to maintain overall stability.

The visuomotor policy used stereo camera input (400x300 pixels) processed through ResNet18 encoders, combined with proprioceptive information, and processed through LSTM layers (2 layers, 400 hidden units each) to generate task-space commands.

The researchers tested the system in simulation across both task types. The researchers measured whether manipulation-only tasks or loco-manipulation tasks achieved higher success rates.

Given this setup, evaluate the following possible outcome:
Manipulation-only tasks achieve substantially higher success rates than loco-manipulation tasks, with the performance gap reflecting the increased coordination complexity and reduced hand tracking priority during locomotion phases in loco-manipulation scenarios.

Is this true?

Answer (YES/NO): NO